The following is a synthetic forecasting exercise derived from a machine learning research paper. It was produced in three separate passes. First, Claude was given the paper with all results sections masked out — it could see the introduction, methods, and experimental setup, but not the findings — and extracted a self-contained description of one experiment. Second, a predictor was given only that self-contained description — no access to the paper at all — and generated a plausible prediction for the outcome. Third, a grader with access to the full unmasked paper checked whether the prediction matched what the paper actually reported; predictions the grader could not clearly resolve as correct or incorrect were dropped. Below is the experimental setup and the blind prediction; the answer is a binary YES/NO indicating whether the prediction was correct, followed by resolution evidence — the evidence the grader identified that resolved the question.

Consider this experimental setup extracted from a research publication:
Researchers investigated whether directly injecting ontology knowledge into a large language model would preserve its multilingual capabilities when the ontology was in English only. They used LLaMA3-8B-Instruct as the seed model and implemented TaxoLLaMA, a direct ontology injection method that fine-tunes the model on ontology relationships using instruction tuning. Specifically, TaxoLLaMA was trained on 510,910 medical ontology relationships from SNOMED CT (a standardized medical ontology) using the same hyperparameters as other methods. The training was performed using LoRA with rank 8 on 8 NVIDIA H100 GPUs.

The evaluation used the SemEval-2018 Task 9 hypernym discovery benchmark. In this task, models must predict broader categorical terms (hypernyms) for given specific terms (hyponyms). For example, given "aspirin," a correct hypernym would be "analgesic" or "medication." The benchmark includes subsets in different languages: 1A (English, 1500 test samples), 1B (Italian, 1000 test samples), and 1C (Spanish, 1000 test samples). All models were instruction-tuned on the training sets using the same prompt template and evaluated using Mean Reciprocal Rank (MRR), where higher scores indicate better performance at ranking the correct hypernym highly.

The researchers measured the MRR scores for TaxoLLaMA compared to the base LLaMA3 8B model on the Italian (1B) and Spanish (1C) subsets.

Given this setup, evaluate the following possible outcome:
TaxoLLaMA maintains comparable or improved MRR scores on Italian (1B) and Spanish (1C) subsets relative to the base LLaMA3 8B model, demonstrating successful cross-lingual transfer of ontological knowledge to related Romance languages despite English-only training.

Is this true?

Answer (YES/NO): NO